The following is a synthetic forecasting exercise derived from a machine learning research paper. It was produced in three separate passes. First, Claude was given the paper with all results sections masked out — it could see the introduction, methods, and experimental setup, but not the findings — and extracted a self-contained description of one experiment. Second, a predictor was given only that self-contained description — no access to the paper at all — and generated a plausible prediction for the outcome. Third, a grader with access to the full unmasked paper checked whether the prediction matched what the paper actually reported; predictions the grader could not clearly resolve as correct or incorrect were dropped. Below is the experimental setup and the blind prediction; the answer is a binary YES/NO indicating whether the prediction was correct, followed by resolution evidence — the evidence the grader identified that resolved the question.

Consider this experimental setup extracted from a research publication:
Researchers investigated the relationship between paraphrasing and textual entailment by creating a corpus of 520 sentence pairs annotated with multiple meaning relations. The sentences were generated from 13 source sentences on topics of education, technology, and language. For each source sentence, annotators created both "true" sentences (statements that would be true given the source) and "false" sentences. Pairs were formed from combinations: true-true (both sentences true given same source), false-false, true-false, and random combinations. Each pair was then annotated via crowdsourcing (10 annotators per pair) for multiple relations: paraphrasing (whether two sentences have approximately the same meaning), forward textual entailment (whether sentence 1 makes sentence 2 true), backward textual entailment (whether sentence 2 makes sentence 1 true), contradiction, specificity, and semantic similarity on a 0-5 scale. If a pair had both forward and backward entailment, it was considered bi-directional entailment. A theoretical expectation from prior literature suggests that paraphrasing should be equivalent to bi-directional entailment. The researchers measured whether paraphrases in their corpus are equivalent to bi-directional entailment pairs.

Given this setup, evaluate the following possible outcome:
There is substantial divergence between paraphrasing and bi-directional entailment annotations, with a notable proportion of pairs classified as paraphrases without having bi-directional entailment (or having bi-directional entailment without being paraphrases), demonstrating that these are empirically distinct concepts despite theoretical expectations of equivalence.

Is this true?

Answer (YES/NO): YES